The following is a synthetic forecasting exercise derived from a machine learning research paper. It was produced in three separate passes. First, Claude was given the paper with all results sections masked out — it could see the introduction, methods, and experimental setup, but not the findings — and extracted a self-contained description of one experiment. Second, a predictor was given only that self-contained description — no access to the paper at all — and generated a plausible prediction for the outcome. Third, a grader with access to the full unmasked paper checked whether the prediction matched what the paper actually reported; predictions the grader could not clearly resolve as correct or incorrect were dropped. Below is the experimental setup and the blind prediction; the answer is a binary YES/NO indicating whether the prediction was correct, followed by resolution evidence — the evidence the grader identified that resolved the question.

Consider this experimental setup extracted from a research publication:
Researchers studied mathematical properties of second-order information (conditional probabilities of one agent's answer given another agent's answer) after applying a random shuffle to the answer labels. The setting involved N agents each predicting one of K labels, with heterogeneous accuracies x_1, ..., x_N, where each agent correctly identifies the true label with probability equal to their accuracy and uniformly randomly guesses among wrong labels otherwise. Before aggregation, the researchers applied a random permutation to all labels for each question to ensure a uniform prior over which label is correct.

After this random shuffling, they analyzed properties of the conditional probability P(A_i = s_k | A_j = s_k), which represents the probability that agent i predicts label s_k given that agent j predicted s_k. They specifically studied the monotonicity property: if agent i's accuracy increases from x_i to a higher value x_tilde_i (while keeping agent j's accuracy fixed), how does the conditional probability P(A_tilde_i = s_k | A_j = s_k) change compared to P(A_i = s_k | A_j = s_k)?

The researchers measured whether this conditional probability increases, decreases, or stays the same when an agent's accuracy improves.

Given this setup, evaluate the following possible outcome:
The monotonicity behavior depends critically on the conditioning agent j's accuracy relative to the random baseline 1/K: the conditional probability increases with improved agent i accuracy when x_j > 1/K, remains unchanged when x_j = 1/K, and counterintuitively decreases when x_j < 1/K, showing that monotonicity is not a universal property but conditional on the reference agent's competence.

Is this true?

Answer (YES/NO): NO